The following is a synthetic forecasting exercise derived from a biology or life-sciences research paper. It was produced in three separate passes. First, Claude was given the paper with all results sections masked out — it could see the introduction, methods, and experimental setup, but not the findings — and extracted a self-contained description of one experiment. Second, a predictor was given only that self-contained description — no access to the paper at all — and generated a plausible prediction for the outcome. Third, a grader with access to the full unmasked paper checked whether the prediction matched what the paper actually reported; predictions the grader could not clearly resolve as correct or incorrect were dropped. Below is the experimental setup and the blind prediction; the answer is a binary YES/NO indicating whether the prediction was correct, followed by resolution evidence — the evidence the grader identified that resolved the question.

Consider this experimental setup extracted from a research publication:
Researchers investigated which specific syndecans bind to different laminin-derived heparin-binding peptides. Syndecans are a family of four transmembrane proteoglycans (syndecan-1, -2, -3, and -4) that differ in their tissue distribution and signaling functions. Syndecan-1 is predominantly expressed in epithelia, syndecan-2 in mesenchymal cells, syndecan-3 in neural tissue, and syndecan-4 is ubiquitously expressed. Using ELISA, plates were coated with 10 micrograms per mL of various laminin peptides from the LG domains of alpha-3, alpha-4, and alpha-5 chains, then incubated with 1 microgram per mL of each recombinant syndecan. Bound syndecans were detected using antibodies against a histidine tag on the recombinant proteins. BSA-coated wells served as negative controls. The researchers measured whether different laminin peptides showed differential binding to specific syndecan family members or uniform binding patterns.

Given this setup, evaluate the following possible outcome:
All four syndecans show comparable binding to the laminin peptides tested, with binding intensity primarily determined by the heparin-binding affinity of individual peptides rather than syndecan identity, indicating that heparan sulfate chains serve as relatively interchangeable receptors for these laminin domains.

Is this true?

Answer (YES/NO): YES